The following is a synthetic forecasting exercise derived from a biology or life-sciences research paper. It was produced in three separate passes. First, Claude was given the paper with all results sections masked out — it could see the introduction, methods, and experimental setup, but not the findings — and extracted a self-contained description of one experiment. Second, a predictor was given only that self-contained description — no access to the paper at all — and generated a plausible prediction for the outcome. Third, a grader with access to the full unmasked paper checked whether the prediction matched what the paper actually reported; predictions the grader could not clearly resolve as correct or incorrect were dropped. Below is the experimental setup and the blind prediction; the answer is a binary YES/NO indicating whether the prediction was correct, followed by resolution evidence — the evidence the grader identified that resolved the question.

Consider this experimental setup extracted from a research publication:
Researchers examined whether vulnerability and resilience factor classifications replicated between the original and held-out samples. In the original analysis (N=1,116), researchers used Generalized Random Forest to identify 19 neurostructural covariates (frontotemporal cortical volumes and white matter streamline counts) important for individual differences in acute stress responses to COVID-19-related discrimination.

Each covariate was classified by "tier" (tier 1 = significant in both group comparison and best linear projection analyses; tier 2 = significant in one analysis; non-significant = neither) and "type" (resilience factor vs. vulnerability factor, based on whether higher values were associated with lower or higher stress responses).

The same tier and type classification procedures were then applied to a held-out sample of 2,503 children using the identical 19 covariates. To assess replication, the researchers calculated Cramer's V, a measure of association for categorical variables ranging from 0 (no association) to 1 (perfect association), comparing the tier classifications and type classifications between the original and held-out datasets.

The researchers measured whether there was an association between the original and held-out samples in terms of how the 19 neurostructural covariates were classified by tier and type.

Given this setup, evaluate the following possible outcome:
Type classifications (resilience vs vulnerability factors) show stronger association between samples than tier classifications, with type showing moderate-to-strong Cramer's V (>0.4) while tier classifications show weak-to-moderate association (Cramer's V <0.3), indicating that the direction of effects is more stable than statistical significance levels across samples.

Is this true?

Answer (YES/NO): NO